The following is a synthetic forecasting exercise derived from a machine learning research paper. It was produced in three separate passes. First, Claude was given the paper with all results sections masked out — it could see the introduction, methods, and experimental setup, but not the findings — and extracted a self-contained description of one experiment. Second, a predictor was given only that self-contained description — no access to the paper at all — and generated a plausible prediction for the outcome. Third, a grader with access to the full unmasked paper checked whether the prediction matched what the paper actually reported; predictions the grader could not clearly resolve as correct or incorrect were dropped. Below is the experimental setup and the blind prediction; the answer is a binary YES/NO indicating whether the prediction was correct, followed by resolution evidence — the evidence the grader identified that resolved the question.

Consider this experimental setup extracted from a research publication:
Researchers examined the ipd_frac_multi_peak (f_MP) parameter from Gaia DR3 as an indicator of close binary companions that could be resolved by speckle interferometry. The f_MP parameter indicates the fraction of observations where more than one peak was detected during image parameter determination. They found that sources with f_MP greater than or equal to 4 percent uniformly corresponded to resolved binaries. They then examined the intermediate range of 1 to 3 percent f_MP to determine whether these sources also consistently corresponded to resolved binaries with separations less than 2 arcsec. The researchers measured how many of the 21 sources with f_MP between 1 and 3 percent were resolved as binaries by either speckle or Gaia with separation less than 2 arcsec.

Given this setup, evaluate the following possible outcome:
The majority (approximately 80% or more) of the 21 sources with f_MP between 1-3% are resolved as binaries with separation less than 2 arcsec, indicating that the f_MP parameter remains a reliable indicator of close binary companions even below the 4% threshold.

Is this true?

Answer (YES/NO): NO